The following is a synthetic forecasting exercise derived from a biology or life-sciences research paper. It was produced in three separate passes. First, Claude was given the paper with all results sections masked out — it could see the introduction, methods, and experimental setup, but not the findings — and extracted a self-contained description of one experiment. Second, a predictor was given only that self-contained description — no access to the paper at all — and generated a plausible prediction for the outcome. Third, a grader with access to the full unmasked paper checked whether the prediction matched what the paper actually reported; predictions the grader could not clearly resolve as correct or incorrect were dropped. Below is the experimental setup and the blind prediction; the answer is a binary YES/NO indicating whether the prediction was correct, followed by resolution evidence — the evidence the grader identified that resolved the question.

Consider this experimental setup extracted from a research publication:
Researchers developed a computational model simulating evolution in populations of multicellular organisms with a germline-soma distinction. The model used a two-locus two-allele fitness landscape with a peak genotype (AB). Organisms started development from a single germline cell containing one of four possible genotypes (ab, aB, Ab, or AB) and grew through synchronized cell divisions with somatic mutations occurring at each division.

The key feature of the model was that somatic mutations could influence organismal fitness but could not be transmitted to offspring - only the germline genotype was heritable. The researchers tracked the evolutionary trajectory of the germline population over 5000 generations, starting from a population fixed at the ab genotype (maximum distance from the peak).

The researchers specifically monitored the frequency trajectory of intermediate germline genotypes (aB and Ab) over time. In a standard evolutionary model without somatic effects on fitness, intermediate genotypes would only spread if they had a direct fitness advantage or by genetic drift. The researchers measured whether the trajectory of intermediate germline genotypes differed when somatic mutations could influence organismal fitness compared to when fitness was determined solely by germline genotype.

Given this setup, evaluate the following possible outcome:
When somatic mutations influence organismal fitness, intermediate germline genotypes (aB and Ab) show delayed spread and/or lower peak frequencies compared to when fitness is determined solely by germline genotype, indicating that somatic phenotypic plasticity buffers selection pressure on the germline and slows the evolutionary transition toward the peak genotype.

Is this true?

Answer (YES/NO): NO